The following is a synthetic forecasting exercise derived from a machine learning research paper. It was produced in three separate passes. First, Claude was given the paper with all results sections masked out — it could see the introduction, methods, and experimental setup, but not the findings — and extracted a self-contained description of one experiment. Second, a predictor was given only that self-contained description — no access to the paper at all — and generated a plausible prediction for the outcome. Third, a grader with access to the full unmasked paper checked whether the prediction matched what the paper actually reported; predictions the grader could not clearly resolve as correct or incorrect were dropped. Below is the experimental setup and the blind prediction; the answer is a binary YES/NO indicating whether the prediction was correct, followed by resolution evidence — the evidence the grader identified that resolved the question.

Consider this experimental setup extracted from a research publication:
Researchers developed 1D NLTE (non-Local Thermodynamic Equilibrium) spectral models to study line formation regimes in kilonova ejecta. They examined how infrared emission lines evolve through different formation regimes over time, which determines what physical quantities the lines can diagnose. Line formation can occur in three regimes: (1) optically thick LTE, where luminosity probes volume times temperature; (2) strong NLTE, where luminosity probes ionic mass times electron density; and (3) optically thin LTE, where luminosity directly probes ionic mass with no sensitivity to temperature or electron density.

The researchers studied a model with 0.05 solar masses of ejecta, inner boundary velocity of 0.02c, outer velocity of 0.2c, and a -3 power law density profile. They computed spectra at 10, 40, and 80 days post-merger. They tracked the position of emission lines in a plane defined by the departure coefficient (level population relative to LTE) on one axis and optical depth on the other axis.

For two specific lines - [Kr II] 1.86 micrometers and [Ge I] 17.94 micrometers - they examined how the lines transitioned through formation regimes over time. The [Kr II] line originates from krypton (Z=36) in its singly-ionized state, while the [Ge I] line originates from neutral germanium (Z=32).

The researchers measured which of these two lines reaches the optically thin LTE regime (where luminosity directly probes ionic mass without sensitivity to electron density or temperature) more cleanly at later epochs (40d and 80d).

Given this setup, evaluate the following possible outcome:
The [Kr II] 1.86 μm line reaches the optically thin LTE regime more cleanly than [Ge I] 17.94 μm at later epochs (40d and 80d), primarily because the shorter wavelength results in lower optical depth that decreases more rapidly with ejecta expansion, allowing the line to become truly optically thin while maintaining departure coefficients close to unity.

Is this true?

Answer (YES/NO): NO